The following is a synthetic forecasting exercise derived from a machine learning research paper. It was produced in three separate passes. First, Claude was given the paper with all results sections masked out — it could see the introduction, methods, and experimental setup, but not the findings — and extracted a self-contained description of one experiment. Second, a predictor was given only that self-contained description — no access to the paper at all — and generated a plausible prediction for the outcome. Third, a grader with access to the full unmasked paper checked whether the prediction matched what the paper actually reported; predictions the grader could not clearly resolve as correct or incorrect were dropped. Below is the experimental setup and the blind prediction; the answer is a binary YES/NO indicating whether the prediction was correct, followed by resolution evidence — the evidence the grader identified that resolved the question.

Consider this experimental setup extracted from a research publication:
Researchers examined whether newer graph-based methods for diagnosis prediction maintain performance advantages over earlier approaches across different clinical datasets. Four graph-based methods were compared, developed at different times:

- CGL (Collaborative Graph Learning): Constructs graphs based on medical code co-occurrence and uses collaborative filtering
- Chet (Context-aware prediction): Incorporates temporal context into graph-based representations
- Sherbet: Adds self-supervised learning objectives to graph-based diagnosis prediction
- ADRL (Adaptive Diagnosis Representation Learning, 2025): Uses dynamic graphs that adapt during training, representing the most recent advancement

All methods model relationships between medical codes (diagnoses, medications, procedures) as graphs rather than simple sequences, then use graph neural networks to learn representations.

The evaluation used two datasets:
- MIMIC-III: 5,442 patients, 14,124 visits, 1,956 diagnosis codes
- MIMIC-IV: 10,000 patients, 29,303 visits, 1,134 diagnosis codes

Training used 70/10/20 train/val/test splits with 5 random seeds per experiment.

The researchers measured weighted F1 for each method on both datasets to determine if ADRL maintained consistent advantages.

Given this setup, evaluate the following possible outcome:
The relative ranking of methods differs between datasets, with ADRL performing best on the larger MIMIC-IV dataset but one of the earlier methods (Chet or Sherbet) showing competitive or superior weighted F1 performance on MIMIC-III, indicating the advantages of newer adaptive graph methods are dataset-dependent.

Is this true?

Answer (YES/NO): NO